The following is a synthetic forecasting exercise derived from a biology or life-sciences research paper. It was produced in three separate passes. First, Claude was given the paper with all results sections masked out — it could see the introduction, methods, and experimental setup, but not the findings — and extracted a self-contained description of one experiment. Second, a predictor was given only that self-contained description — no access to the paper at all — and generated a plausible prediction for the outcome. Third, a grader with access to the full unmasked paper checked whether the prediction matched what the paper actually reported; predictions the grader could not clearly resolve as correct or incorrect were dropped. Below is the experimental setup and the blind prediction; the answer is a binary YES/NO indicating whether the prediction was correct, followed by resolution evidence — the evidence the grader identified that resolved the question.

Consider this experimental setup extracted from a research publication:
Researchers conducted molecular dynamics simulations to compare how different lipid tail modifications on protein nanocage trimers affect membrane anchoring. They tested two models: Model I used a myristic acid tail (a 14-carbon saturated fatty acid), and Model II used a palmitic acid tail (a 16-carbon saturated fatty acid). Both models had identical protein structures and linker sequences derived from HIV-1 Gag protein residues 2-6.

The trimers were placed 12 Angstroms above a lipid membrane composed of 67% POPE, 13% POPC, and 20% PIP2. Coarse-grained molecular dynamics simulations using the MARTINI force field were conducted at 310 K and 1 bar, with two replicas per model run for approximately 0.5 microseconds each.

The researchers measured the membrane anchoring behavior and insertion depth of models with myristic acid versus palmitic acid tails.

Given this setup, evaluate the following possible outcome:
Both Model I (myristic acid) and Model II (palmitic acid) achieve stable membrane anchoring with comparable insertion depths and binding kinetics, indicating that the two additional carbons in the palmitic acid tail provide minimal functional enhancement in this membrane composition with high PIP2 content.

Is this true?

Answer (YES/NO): NO